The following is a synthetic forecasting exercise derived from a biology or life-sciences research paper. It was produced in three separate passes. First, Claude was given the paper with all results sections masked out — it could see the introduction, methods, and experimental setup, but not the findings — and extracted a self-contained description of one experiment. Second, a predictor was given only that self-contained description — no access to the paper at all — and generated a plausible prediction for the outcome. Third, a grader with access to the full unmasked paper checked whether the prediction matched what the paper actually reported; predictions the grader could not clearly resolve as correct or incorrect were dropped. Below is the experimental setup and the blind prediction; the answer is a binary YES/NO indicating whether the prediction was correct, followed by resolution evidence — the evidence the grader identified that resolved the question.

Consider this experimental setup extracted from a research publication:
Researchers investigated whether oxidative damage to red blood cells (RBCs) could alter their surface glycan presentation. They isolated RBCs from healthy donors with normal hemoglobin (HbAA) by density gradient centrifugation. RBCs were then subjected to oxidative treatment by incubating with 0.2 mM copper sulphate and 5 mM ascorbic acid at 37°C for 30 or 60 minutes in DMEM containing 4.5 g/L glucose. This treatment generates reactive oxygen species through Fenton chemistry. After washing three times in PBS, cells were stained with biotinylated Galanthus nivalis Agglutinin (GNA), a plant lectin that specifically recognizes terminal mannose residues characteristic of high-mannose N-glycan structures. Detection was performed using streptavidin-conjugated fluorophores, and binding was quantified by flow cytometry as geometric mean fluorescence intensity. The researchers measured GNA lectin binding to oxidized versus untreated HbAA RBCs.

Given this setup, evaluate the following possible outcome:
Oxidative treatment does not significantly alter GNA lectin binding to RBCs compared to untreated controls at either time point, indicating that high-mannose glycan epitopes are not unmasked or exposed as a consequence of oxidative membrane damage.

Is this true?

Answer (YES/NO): NO